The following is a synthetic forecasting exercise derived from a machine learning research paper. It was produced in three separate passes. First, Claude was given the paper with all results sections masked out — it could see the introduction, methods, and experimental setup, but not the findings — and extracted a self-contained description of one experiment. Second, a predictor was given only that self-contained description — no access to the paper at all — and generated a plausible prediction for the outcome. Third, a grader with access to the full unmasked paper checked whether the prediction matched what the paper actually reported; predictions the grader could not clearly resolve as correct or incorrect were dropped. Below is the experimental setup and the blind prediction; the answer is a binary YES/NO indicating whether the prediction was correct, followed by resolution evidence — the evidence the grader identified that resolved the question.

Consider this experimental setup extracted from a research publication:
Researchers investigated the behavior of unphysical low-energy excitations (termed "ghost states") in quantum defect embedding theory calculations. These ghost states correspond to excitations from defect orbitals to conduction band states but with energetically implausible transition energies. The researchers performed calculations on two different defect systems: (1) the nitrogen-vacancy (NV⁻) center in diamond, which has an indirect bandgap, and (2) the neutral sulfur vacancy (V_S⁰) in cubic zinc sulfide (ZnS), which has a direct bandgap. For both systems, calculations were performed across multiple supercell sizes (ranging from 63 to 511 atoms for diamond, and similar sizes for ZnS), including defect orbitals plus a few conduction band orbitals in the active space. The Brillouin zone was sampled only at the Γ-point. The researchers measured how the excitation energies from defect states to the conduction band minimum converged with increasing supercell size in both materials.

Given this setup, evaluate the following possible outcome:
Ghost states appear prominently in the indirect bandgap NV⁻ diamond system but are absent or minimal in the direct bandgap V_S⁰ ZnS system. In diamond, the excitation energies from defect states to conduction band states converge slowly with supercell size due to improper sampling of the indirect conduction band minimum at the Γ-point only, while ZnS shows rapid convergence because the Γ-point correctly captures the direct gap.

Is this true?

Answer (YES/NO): YES